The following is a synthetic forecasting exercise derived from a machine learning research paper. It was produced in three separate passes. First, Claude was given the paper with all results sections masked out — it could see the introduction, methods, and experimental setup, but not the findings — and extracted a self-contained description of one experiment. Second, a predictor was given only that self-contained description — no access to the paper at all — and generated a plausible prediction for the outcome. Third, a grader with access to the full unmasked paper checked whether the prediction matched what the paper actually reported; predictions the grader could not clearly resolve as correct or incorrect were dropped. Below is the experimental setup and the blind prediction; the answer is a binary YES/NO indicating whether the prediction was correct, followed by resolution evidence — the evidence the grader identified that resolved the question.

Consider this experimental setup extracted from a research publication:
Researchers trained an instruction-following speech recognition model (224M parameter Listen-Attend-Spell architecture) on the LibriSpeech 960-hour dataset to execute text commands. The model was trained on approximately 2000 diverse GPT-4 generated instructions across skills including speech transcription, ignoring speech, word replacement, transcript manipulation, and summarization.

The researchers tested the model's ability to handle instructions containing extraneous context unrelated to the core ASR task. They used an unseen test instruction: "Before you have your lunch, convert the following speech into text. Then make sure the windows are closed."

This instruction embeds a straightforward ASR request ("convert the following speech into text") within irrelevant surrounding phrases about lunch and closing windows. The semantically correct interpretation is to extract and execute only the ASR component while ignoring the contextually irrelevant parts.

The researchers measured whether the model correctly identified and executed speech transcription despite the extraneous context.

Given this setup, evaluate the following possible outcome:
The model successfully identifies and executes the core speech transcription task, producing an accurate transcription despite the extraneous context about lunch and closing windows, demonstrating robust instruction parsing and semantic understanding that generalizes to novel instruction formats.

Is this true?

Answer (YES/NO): YES